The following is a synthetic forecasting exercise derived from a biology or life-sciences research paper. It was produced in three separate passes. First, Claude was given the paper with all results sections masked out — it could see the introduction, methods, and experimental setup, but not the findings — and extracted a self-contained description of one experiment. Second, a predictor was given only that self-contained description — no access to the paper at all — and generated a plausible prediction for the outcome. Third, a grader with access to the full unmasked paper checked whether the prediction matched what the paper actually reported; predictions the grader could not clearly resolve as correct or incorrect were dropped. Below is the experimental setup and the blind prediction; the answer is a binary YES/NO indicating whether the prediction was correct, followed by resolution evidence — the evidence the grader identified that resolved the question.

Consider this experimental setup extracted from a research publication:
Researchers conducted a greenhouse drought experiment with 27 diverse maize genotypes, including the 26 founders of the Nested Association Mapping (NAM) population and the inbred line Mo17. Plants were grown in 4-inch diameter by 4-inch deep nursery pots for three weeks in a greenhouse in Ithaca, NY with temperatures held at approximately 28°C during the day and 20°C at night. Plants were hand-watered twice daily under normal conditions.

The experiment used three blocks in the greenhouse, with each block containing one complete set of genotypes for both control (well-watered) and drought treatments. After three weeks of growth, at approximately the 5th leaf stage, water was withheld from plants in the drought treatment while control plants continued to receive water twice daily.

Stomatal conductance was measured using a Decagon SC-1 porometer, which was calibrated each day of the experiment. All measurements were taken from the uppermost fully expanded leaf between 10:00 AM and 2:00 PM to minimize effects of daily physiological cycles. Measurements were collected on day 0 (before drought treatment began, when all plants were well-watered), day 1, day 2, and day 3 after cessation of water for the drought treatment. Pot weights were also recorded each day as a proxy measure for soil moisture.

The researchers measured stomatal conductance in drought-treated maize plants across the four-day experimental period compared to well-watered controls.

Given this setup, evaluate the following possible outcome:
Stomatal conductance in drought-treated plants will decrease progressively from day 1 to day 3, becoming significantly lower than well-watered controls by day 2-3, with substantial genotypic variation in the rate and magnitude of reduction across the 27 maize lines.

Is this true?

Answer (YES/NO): YES